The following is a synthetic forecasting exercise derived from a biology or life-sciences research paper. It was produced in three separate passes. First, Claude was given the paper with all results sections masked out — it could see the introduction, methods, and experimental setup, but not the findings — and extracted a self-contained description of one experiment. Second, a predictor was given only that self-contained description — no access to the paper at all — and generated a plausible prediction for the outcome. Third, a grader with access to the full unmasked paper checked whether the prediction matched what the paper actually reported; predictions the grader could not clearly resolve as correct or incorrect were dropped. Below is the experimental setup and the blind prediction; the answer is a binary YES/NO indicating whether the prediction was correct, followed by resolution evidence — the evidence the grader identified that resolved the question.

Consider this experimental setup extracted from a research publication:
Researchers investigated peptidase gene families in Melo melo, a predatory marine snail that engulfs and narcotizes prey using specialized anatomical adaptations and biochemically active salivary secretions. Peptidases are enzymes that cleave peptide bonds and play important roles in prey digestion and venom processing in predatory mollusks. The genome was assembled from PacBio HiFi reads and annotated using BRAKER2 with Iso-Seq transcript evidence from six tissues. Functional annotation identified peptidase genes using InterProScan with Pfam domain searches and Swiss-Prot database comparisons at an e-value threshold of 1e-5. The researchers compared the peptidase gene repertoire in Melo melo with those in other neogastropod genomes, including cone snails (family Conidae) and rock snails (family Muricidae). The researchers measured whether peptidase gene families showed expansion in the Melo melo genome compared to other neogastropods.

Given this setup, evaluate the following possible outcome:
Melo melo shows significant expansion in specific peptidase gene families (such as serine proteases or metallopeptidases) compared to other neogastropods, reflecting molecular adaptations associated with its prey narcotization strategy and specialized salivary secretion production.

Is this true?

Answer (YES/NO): NO